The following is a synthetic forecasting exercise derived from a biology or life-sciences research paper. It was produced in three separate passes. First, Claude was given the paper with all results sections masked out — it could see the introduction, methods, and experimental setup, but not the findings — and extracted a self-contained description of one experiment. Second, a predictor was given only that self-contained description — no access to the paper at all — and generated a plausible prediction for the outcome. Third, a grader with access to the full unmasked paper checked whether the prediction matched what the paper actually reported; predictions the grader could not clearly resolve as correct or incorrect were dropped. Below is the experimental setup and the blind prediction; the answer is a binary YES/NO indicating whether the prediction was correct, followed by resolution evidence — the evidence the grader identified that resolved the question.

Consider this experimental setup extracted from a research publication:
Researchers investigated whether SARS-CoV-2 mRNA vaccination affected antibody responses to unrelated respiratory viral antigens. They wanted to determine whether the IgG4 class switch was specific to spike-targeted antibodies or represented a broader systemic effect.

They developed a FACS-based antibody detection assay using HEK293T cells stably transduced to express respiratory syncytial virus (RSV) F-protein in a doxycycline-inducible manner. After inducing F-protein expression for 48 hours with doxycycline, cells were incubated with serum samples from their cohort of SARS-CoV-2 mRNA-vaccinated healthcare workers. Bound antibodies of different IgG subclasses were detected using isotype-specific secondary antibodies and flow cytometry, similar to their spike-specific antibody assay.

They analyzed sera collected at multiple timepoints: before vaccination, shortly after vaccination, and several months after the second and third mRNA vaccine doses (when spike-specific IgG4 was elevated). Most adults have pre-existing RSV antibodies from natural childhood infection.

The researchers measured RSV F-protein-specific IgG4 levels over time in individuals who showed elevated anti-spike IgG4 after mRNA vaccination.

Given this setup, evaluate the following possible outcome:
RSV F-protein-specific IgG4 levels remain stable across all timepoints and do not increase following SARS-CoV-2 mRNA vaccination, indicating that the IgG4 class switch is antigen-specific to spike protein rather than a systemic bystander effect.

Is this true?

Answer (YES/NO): YES